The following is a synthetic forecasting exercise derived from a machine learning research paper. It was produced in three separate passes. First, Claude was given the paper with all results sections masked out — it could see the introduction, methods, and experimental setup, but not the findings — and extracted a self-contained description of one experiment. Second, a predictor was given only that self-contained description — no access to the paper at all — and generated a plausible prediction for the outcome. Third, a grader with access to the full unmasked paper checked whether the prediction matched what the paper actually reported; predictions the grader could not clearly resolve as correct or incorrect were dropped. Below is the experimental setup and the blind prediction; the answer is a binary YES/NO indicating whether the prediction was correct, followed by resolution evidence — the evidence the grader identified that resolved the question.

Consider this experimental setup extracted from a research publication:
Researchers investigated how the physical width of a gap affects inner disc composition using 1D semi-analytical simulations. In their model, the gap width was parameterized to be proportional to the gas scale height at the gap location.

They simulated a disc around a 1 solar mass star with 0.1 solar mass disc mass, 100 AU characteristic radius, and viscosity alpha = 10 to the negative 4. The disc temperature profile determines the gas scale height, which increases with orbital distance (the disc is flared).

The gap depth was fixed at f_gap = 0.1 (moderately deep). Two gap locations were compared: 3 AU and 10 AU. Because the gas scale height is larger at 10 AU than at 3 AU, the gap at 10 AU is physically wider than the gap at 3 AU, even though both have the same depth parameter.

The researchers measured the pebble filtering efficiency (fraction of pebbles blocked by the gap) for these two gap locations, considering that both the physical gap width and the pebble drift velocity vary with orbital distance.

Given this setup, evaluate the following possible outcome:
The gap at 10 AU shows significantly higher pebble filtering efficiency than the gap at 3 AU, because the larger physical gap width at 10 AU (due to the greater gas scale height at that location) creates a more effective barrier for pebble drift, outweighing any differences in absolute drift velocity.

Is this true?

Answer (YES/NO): NO